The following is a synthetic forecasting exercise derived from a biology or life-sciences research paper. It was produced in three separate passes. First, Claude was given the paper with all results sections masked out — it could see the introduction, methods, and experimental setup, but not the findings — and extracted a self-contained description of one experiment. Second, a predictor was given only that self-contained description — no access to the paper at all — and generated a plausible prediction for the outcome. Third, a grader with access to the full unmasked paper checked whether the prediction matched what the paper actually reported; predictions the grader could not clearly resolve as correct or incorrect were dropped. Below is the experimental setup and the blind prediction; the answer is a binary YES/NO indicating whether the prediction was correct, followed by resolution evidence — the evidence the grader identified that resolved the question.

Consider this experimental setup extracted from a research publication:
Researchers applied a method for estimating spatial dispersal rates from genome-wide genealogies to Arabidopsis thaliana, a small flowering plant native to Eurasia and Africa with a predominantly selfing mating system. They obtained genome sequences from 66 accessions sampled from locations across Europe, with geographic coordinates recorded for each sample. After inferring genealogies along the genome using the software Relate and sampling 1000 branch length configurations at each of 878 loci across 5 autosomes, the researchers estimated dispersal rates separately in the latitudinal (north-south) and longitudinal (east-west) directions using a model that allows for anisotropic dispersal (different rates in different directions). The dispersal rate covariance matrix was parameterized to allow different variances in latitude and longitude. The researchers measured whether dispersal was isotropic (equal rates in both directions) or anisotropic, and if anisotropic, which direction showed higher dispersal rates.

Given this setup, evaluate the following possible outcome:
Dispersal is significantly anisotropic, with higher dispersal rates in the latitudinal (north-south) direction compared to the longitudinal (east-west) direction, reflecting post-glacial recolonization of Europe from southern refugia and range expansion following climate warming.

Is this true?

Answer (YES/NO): YES